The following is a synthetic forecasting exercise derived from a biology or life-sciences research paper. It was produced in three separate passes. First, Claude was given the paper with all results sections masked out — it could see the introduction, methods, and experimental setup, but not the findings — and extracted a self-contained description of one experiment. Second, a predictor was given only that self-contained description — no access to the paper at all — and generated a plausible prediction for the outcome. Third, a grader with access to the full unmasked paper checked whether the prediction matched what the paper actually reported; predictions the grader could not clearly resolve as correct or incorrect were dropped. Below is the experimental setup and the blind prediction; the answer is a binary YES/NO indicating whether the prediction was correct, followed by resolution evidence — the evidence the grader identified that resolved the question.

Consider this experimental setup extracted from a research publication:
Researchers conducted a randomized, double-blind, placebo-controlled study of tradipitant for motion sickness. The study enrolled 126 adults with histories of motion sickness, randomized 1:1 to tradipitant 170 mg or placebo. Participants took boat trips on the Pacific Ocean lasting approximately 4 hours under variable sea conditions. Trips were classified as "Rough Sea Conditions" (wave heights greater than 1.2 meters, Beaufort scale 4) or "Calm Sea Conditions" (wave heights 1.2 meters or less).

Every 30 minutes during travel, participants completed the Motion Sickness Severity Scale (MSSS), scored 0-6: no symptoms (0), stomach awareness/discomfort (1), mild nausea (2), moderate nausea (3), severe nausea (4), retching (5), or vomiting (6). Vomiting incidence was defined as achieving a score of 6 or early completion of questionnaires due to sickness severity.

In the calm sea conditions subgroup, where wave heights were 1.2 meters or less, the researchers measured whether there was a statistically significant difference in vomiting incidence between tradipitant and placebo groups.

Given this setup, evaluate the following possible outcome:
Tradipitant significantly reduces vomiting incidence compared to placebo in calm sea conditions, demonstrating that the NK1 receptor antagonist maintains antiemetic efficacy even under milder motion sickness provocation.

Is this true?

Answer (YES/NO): NO